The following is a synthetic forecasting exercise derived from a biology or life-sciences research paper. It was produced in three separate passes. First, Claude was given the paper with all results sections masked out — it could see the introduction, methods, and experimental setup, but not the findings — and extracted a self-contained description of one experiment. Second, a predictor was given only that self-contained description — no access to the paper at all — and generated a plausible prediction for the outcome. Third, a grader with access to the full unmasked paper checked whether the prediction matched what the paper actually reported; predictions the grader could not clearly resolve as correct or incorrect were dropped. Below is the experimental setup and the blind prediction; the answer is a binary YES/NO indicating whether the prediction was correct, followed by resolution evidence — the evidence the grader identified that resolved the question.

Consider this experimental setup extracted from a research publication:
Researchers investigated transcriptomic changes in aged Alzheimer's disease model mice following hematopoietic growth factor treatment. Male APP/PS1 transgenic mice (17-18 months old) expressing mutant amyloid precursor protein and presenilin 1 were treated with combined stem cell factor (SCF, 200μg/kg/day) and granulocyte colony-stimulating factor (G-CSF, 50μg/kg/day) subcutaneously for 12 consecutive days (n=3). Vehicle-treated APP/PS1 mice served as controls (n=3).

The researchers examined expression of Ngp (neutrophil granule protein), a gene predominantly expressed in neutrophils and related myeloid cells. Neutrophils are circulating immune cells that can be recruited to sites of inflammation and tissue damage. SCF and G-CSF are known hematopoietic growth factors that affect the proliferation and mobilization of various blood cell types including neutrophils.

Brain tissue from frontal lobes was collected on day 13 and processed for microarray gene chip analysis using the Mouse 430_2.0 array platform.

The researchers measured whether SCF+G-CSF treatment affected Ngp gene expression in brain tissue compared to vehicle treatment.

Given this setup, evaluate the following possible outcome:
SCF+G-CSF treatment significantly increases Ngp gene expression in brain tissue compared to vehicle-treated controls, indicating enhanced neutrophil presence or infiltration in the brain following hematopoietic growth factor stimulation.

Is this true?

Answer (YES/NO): YES